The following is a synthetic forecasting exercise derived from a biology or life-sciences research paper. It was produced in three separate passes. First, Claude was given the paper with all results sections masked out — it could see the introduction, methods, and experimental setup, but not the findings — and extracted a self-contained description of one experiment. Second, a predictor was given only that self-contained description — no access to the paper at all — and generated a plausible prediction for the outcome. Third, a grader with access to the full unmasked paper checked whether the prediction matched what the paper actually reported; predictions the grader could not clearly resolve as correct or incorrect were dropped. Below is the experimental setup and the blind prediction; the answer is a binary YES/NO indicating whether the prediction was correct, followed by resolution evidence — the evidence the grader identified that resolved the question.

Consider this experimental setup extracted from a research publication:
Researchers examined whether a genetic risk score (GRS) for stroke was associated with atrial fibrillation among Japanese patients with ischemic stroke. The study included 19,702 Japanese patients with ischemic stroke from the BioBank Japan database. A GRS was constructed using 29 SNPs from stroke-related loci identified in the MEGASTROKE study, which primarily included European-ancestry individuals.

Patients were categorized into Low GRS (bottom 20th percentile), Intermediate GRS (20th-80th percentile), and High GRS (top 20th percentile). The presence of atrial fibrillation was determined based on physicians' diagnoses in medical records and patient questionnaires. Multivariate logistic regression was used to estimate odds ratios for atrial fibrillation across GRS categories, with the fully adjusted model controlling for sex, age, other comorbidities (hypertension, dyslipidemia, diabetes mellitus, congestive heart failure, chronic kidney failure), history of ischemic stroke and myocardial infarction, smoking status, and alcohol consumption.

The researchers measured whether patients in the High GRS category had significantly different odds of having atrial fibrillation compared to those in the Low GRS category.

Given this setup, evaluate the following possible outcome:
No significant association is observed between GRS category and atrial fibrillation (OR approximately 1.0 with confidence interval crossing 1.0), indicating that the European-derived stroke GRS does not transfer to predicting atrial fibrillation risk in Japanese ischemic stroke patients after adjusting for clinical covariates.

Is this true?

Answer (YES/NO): NO